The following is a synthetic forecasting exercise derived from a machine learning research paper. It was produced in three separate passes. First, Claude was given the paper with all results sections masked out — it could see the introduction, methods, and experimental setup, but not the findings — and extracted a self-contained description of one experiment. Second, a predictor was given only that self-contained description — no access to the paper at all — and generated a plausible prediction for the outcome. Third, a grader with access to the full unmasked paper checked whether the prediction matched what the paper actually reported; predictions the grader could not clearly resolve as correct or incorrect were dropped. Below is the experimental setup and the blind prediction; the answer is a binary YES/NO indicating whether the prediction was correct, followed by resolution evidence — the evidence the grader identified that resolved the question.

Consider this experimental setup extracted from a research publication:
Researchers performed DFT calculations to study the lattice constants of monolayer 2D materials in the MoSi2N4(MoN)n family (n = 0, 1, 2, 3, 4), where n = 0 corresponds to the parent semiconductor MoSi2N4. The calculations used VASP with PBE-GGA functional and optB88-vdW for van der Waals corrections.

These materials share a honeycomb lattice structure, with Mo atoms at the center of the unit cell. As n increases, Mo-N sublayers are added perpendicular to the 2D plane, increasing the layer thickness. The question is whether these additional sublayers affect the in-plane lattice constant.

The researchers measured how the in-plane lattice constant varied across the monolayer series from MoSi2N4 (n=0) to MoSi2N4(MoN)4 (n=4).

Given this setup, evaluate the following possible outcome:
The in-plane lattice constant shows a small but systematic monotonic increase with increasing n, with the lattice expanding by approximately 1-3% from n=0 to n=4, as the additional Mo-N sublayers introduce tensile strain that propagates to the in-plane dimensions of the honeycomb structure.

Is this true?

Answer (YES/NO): NO